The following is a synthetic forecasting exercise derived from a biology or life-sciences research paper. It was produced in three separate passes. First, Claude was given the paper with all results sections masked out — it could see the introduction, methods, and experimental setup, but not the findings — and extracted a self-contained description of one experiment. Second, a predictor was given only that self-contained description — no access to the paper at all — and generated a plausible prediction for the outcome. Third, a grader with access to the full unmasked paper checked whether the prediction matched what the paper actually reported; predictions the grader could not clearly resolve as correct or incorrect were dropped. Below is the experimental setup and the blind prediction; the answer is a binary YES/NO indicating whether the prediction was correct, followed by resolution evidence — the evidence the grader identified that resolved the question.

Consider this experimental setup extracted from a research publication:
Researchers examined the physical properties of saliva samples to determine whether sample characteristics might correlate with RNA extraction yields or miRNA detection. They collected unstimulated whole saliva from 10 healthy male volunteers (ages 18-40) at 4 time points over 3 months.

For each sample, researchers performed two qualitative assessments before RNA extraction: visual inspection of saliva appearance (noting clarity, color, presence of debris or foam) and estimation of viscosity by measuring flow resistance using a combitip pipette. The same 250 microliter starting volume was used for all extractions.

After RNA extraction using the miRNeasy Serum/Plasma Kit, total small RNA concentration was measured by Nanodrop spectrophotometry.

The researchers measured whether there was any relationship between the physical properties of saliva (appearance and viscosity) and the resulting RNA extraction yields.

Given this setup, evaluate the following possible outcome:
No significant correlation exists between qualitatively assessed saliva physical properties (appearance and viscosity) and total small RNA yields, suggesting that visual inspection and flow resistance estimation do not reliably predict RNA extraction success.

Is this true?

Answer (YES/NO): NO